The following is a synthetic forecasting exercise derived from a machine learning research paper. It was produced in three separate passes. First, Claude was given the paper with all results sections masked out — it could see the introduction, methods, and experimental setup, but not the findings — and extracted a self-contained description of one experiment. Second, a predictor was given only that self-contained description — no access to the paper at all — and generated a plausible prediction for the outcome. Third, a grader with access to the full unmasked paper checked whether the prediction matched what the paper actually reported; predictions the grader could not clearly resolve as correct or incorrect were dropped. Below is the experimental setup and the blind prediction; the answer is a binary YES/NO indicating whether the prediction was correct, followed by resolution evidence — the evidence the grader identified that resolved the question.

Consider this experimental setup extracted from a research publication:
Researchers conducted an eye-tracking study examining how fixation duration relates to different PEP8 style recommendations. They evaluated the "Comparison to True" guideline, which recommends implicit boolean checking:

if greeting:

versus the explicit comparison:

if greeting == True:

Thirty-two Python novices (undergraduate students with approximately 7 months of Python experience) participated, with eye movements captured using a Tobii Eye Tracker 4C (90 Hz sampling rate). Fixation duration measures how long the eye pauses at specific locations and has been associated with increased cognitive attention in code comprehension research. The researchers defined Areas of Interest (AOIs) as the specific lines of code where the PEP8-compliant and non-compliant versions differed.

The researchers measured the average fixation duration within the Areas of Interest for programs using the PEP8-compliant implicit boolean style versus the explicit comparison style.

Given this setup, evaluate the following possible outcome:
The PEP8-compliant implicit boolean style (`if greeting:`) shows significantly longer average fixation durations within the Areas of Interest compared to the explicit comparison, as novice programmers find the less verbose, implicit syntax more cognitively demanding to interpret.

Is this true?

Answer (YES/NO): NO